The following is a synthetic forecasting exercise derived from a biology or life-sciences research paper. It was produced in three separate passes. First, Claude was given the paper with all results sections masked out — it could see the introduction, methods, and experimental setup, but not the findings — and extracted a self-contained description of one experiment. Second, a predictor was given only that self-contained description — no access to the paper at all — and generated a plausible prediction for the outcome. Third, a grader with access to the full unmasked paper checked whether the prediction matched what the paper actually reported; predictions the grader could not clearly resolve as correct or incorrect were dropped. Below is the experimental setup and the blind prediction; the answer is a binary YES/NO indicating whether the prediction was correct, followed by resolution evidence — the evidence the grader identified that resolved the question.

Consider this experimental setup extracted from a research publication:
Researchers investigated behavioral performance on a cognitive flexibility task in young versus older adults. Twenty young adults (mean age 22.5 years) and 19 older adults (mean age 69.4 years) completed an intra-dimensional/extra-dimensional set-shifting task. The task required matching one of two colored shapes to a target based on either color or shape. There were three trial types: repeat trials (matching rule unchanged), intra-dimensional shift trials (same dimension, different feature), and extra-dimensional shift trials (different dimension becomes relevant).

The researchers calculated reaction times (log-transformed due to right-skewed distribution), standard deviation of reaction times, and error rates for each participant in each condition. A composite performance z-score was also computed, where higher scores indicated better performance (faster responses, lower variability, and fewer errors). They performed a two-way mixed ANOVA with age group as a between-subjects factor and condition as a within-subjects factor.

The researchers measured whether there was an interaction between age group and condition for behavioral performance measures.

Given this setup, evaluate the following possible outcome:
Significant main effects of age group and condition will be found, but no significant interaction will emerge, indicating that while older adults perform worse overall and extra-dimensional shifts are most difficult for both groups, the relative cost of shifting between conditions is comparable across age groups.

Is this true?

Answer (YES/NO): YES